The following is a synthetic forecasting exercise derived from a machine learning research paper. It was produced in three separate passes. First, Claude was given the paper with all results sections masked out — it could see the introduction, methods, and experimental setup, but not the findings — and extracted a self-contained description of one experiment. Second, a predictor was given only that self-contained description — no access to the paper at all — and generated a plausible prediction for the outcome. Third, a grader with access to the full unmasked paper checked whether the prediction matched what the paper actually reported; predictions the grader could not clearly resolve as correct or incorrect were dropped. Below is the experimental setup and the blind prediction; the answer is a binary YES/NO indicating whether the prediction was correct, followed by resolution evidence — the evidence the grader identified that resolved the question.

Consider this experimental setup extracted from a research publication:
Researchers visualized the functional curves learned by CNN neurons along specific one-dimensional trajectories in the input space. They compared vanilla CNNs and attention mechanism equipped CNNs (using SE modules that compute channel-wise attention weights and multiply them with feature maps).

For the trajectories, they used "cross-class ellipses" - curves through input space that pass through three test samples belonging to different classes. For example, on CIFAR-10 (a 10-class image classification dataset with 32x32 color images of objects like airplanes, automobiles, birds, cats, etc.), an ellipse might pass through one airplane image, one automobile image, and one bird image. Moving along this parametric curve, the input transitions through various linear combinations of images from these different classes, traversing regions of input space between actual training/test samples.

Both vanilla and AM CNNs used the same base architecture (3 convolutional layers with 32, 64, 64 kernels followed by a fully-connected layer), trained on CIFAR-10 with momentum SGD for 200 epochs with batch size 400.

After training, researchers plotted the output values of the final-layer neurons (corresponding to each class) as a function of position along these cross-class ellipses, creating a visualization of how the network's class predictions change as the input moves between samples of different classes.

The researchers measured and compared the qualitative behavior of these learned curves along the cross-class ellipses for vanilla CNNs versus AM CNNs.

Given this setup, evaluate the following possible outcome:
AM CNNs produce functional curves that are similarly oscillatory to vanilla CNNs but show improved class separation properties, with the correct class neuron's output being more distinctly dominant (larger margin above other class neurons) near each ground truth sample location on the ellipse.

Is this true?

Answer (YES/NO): NO